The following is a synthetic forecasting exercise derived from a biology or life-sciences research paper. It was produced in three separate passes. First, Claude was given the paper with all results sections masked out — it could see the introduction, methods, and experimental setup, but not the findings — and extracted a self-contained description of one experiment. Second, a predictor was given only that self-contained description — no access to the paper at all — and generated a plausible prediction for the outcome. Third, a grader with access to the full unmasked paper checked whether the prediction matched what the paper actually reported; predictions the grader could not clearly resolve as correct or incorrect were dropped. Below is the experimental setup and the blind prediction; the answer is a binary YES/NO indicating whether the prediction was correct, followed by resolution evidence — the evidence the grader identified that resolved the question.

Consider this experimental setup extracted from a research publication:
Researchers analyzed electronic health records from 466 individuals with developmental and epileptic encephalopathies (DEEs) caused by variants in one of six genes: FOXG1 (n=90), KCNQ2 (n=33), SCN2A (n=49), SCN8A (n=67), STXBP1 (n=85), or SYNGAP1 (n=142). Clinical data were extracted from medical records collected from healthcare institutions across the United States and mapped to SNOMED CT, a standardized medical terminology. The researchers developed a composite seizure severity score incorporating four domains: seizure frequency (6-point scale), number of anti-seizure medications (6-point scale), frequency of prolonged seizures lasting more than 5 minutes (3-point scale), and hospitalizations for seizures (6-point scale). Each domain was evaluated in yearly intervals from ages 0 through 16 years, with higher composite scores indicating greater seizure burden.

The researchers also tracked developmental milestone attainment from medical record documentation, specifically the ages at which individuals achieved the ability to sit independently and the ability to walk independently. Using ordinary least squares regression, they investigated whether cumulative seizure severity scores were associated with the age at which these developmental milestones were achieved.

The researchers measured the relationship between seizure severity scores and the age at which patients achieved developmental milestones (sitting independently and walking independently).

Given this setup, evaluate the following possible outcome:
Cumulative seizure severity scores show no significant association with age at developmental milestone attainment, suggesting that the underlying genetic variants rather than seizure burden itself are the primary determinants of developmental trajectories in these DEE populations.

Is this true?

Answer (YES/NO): NO